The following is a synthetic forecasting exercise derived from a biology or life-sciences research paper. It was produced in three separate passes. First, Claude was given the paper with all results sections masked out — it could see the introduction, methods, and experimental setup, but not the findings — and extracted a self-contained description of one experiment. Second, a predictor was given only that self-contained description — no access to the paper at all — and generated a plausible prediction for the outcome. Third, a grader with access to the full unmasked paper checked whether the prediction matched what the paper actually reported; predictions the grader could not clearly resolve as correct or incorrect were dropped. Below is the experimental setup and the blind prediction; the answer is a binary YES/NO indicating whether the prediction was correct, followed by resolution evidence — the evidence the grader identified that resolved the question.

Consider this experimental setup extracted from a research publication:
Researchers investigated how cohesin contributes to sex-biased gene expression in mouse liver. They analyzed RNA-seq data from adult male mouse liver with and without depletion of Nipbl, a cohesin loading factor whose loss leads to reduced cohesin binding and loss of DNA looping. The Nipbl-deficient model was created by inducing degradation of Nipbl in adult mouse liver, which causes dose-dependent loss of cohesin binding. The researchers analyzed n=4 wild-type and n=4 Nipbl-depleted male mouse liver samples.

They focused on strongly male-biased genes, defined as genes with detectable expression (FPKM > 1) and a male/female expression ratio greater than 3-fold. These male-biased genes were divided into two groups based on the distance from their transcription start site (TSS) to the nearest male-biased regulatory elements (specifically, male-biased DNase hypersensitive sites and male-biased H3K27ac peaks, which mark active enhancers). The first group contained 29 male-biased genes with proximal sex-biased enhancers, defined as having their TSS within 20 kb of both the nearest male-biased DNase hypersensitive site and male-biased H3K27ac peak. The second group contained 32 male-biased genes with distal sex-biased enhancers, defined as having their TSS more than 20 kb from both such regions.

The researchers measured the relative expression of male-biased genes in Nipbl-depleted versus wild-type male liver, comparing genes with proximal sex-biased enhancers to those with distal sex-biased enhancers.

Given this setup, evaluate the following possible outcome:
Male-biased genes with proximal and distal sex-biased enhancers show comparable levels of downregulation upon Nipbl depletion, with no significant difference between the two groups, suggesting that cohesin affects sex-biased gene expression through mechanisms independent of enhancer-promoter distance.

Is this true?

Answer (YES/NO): NO